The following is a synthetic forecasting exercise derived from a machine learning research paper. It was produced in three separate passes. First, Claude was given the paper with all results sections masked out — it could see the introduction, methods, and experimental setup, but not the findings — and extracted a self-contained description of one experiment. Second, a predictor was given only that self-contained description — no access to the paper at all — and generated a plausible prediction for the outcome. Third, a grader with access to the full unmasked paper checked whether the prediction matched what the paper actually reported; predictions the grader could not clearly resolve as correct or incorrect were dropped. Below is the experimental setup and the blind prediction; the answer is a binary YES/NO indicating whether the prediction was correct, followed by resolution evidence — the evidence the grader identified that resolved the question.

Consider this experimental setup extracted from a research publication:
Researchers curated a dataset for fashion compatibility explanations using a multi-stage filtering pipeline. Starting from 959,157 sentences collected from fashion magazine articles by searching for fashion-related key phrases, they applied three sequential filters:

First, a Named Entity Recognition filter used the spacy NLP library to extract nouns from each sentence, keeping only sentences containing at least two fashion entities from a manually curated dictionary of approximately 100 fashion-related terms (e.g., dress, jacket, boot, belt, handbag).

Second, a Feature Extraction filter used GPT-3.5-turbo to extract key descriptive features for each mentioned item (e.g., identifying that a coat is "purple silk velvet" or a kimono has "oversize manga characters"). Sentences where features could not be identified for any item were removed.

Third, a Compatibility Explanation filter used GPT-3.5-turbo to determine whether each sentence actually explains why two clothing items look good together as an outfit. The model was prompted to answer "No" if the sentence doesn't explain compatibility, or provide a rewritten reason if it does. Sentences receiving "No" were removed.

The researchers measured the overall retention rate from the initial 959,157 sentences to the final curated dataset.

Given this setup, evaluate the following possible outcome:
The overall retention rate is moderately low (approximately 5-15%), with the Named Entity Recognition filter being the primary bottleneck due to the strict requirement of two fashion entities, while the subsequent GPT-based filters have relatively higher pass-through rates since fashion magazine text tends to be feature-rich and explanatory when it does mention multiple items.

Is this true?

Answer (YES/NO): NO